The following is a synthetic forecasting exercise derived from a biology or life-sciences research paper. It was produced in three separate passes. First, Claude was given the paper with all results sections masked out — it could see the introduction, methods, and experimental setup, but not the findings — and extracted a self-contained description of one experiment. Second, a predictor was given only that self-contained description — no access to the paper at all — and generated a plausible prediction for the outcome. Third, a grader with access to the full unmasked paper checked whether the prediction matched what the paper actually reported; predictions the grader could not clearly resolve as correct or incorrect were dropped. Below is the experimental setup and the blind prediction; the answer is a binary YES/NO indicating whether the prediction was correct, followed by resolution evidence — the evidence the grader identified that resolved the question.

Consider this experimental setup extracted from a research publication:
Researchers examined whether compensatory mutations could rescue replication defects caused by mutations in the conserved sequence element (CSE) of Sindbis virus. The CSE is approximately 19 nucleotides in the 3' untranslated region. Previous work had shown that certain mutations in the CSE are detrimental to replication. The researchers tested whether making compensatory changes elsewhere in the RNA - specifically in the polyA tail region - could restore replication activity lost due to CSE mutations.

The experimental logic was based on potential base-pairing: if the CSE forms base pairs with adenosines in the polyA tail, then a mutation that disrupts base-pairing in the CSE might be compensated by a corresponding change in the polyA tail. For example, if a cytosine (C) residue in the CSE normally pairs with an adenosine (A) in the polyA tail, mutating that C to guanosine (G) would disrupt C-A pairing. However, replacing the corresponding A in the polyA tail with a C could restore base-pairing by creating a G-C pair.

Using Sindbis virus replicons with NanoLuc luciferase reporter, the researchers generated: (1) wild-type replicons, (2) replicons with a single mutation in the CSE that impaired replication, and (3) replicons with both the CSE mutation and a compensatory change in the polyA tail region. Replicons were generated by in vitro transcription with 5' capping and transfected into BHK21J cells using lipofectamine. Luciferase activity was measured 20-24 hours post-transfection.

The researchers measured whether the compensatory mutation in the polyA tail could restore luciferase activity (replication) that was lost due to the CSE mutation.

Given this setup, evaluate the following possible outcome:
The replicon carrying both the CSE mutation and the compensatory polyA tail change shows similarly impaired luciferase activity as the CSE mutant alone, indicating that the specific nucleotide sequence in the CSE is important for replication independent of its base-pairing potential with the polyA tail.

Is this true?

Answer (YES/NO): NO